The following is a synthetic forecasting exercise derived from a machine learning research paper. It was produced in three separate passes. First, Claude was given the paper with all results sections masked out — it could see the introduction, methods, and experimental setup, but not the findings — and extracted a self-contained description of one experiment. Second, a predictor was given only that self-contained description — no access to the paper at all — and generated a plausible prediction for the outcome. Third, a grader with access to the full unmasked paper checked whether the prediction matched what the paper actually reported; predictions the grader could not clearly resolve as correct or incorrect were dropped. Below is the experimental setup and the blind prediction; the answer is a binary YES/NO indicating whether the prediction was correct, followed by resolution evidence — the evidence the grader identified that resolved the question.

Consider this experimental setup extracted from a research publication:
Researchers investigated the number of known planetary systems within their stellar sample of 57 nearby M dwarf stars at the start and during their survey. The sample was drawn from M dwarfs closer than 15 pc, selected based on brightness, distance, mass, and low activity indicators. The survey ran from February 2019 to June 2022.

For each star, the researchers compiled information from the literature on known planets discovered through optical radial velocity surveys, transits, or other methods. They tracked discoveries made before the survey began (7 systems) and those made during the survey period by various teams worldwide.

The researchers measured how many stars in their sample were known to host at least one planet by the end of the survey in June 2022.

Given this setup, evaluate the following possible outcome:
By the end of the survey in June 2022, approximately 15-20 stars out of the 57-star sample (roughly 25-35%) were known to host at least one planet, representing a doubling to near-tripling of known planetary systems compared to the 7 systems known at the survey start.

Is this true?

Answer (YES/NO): YES